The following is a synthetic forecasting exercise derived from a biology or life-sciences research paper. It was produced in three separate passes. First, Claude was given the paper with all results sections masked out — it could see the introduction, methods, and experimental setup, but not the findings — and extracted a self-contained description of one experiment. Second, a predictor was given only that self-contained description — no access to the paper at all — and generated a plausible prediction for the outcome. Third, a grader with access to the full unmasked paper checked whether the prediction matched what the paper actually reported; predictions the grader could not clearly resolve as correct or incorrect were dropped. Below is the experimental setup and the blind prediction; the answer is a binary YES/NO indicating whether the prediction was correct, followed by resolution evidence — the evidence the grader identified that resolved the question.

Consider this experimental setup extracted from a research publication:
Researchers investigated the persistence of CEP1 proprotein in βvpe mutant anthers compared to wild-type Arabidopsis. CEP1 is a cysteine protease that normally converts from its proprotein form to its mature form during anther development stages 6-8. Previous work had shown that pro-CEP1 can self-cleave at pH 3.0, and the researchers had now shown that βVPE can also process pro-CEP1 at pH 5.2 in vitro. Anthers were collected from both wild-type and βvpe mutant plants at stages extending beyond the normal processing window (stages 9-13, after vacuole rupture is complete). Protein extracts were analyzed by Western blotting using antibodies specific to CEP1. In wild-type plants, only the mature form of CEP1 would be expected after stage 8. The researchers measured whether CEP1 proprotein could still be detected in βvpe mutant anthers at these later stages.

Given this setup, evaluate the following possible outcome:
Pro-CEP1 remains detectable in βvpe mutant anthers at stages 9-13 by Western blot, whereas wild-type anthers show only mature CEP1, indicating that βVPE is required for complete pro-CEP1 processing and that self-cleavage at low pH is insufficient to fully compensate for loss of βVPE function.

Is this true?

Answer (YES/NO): YES